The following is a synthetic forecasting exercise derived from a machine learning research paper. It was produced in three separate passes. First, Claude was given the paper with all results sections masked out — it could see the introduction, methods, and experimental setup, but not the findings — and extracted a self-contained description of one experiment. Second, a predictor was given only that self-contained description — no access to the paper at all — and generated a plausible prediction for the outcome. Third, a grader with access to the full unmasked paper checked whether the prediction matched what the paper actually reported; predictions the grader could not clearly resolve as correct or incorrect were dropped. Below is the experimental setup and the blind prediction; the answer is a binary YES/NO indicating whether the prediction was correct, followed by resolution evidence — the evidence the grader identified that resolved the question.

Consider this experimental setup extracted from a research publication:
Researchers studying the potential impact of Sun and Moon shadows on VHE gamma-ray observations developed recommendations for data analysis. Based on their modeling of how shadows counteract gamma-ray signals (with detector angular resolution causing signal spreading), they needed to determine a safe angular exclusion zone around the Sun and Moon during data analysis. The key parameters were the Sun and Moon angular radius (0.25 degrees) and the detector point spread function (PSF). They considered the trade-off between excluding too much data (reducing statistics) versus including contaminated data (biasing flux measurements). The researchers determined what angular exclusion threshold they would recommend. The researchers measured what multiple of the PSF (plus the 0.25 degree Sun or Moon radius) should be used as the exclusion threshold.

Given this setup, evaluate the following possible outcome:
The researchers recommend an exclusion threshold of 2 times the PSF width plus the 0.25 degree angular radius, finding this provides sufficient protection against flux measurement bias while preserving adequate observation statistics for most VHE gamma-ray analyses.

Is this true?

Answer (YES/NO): NO